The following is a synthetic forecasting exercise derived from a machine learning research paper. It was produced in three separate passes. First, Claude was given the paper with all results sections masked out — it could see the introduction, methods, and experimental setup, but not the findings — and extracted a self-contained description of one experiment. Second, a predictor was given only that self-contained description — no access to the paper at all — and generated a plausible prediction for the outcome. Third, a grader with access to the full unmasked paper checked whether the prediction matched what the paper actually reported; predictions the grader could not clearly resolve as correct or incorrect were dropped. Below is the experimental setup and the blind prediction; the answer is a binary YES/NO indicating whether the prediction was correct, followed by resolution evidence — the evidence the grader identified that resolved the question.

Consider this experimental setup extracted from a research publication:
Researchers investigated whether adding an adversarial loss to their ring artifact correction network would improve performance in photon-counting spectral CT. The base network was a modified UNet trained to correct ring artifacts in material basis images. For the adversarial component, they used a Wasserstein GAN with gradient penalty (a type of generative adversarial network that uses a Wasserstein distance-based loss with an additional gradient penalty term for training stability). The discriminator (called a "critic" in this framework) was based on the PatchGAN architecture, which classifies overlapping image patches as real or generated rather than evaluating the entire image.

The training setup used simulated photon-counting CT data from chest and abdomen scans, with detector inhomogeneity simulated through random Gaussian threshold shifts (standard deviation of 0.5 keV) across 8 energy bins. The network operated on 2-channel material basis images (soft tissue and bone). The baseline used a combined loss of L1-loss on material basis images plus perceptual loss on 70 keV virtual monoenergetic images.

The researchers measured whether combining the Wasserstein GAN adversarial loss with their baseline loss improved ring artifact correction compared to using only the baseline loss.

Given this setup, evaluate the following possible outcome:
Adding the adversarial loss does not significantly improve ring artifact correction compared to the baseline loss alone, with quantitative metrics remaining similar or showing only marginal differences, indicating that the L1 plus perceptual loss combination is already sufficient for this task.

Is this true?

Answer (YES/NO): YES